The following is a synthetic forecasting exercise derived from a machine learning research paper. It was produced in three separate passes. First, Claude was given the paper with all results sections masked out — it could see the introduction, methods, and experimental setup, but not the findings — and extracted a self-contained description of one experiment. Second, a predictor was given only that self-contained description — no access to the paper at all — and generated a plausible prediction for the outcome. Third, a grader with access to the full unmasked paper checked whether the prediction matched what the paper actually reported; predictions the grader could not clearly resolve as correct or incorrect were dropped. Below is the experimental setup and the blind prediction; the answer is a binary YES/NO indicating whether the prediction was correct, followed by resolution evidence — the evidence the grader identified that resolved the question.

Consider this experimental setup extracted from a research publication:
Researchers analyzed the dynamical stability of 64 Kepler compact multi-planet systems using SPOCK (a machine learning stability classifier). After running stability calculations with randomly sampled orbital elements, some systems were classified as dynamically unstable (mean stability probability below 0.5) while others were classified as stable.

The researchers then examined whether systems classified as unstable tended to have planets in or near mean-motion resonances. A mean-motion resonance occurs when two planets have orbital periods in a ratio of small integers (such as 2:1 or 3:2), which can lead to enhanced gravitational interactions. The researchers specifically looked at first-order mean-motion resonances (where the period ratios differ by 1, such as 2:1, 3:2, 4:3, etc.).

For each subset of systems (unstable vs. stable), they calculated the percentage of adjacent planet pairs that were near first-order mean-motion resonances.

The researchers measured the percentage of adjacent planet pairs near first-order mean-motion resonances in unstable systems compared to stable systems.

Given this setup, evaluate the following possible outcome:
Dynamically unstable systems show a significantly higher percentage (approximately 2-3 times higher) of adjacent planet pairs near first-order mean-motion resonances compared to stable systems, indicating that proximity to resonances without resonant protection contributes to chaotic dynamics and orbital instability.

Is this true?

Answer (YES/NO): YES